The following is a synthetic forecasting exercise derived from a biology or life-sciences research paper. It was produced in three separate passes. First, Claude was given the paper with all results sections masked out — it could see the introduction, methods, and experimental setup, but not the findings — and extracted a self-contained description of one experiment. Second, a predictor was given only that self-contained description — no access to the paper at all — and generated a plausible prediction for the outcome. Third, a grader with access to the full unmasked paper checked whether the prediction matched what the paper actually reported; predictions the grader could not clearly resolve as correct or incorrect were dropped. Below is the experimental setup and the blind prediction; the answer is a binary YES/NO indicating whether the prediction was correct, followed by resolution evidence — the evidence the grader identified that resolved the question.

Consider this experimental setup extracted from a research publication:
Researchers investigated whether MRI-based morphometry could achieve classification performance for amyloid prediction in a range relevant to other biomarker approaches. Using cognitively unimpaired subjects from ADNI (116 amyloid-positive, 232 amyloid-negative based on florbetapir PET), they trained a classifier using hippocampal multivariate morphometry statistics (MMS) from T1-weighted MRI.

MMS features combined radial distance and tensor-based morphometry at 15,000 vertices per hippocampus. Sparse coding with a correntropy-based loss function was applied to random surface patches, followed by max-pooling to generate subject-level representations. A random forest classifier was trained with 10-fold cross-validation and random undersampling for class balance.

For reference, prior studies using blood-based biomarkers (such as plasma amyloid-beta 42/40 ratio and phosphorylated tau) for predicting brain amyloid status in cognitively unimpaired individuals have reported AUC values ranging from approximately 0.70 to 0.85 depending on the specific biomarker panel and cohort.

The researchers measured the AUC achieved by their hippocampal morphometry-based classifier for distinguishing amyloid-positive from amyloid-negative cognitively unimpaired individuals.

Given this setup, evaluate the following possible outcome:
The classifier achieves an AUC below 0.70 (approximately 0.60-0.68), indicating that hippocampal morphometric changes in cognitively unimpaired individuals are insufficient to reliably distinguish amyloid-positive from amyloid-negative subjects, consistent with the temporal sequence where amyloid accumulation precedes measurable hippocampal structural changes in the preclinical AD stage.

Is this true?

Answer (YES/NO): NO